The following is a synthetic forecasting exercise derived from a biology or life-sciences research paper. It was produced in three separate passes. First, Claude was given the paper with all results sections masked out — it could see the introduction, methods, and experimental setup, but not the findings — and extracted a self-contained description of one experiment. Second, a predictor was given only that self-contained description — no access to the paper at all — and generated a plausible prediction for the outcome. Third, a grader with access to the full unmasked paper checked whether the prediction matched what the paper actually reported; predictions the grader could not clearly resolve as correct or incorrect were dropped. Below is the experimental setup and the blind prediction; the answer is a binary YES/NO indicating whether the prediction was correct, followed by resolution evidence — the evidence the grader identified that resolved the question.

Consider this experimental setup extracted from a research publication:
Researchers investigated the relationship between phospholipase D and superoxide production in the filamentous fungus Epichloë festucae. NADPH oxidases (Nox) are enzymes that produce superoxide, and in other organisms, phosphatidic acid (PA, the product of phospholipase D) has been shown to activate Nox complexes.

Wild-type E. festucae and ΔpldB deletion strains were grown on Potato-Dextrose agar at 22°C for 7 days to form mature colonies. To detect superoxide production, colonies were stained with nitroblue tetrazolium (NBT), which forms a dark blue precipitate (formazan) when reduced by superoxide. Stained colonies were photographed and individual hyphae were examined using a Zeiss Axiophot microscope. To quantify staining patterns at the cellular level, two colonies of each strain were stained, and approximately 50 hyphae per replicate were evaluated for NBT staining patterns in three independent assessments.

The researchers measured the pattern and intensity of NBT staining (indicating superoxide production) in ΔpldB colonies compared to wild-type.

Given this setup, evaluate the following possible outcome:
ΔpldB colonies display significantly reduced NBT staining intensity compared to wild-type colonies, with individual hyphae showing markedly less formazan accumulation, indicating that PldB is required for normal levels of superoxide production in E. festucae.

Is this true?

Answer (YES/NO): NO